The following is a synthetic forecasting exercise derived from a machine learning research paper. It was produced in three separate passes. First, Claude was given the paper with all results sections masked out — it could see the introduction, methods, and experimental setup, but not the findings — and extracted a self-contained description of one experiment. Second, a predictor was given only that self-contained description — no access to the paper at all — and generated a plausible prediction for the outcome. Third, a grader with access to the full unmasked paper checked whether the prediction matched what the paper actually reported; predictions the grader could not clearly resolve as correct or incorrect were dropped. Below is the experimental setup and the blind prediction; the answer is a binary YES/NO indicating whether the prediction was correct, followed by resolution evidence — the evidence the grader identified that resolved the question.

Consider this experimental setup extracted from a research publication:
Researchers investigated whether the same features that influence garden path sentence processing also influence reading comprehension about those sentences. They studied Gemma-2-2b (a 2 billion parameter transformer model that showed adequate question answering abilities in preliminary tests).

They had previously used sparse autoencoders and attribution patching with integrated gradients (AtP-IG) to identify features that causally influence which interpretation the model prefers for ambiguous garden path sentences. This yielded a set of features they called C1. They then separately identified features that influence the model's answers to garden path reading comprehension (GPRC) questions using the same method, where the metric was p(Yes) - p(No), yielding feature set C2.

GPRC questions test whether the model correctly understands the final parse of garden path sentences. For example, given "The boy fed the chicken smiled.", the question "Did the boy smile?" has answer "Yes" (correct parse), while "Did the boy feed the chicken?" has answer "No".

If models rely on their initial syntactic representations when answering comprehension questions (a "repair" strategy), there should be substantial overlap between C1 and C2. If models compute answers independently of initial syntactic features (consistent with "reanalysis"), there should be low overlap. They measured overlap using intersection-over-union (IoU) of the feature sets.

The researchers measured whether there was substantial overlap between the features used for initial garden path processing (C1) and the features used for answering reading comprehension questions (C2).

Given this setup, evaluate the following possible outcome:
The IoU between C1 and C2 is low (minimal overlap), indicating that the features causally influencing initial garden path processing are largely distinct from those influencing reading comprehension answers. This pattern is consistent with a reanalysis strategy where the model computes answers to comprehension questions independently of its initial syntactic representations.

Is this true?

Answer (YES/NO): YES